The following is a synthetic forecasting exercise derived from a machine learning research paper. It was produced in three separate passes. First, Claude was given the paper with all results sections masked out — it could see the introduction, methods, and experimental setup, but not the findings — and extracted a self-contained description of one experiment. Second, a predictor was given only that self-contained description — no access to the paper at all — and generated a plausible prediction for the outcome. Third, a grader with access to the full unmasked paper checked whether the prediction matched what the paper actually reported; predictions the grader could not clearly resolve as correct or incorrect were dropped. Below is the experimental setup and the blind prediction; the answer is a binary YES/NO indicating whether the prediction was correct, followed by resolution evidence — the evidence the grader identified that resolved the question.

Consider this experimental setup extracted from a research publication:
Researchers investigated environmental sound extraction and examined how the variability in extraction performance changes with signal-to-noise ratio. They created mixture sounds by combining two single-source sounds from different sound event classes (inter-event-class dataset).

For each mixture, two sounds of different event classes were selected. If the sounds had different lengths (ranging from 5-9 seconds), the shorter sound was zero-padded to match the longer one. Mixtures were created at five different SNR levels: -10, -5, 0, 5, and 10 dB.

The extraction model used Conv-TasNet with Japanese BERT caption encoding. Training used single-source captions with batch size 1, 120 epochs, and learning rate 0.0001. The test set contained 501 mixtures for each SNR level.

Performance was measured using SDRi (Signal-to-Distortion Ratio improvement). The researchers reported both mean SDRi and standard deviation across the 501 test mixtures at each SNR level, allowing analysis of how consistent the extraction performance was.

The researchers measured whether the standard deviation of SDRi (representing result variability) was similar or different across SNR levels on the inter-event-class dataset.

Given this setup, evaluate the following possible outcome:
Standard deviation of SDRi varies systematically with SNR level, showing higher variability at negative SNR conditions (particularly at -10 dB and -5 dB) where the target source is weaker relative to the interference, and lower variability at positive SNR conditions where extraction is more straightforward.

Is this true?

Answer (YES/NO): NO